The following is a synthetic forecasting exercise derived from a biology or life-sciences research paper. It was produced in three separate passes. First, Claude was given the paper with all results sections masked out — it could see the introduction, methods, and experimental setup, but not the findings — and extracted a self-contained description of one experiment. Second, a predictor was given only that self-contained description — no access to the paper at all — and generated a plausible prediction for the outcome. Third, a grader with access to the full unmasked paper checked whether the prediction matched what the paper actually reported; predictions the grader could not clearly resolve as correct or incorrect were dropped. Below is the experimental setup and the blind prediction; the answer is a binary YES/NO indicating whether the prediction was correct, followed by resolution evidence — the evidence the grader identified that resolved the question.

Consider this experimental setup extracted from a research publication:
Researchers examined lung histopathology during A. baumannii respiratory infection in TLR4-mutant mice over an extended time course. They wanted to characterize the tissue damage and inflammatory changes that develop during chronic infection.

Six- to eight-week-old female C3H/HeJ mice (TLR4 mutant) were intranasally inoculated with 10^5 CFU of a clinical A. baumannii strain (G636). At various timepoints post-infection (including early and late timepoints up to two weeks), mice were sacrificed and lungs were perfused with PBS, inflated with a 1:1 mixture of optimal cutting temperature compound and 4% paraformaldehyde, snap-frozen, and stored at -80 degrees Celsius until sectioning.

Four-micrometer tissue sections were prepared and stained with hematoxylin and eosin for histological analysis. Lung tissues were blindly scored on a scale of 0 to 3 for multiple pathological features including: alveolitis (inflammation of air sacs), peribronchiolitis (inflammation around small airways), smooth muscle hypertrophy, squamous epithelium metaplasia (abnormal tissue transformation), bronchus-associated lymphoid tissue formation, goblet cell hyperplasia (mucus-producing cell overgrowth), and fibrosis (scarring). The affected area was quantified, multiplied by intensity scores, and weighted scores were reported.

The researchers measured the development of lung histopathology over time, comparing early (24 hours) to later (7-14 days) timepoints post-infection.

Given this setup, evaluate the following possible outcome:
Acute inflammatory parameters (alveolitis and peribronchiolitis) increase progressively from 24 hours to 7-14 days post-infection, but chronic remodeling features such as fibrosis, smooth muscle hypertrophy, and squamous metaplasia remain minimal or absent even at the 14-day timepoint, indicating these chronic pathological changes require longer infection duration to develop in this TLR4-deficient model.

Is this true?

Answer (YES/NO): NO